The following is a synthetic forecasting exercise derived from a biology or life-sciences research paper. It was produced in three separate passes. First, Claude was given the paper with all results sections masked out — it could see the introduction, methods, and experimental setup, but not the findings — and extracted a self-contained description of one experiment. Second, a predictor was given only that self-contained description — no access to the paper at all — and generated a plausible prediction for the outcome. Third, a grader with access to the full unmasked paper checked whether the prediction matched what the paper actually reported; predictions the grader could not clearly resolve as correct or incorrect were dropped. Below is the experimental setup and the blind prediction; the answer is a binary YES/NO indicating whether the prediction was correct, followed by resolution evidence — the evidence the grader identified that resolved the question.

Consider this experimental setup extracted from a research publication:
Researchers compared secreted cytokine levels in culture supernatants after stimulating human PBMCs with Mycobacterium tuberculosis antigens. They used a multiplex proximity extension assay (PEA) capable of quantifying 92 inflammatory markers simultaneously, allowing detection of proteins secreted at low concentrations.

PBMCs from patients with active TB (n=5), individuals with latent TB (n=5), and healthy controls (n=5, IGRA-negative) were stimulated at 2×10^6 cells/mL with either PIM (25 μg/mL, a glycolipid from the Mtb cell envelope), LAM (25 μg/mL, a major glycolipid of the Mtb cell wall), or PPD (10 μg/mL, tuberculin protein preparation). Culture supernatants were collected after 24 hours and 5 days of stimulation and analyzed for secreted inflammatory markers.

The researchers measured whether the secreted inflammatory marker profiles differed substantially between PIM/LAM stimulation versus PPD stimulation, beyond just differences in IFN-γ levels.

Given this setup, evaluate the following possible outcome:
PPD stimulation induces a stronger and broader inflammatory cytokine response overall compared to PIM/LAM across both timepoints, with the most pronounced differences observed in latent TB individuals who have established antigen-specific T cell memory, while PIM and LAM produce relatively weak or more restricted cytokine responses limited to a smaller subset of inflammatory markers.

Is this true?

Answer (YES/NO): NO